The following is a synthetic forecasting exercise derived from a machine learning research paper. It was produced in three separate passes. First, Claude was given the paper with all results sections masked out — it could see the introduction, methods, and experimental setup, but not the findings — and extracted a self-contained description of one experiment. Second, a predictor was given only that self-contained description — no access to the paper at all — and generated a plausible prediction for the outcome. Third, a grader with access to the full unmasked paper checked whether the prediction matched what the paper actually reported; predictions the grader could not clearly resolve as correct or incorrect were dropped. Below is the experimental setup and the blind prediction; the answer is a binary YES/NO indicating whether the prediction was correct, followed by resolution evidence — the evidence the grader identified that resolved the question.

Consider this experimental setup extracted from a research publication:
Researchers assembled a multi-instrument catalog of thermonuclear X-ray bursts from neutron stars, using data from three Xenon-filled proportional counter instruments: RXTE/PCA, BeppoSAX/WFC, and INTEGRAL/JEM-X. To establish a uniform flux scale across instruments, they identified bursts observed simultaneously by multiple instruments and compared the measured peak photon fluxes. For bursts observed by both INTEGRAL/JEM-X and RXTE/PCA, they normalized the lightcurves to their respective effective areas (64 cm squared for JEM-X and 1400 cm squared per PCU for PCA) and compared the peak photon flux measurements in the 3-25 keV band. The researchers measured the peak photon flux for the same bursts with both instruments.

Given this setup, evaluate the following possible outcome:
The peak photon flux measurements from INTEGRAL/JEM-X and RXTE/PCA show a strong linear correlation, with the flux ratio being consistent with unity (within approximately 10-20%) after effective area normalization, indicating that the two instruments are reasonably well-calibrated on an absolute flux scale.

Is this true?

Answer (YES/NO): NO